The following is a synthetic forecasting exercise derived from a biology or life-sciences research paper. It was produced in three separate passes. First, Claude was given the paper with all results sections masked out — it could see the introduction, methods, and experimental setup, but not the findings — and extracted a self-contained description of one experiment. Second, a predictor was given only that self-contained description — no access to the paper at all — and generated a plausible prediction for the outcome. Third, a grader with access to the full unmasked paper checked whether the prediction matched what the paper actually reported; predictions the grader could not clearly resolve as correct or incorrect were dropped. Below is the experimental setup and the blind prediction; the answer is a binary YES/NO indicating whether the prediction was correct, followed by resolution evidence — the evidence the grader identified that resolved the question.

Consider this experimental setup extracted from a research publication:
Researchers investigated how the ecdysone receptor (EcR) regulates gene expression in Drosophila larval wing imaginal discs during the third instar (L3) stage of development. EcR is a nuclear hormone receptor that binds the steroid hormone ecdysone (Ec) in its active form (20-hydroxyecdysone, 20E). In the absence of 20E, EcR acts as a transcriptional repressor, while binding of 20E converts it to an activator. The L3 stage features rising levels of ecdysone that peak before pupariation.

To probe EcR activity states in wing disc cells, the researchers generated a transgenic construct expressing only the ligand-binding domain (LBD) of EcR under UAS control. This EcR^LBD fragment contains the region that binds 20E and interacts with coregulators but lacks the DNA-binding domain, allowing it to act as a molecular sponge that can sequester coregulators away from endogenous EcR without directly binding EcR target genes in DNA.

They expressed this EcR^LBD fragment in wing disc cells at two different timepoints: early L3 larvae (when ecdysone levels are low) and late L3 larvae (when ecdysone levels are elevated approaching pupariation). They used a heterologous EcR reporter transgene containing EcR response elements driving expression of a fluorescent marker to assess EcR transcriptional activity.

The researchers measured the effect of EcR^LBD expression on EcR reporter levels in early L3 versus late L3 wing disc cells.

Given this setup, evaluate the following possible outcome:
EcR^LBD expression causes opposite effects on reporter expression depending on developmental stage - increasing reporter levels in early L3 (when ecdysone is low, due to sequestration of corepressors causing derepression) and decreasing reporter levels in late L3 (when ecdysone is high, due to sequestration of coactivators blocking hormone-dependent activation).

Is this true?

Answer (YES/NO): YES